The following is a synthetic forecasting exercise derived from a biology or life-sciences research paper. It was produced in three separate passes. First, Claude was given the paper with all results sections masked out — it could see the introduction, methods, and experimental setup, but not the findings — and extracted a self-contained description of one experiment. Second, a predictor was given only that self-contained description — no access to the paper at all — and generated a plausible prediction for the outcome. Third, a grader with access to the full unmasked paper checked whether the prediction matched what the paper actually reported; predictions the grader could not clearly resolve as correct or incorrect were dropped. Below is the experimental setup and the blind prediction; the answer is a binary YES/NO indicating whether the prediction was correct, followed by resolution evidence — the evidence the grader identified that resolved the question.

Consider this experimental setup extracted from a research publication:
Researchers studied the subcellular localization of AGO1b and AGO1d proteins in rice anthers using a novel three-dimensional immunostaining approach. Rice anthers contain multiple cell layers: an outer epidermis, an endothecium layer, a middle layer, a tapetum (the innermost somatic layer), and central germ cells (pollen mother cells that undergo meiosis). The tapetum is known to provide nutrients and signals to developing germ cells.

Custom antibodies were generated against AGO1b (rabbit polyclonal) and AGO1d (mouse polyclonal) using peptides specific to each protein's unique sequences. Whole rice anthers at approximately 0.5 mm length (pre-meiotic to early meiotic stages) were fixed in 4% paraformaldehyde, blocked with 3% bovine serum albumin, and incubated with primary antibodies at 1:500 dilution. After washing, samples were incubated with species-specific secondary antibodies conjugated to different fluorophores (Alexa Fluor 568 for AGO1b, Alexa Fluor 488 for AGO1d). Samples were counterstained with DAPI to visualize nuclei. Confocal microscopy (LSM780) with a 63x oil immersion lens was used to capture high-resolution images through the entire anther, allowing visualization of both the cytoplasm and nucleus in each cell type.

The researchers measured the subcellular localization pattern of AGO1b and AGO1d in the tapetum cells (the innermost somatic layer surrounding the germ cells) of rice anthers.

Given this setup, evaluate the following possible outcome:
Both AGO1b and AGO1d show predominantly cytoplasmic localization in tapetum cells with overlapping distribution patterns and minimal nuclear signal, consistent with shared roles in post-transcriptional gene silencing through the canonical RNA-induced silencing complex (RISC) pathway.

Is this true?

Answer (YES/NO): NO